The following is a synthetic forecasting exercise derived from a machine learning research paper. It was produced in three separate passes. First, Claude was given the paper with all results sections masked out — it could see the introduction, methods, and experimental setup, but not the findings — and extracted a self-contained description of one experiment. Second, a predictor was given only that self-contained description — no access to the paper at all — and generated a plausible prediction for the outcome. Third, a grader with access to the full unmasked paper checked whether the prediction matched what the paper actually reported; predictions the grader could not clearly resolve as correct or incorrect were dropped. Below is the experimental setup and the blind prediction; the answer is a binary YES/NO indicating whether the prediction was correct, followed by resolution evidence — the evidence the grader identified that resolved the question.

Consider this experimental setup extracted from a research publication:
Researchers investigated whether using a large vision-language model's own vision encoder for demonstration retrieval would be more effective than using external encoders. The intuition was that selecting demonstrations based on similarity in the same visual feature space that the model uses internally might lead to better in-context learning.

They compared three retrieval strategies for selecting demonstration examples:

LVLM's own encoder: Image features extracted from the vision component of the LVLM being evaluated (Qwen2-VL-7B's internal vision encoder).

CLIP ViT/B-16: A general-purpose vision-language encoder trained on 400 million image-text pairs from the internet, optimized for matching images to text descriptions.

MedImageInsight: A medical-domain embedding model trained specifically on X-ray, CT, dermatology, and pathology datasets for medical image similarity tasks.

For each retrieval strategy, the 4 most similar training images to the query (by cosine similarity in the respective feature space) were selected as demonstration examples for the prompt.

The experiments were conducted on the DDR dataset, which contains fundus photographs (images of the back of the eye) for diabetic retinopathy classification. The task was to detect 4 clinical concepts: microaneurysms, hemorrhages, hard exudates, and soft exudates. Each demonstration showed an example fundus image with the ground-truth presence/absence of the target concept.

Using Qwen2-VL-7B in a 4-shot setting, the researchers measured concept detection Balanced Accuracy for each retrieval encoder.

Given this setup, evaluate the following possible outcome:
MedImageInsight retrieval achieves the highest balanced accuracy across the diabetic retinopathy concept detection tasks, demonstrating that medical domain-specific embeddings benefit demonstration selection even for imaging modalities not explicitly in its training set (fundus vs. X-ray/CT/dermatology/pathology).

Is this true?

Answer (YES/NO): YES